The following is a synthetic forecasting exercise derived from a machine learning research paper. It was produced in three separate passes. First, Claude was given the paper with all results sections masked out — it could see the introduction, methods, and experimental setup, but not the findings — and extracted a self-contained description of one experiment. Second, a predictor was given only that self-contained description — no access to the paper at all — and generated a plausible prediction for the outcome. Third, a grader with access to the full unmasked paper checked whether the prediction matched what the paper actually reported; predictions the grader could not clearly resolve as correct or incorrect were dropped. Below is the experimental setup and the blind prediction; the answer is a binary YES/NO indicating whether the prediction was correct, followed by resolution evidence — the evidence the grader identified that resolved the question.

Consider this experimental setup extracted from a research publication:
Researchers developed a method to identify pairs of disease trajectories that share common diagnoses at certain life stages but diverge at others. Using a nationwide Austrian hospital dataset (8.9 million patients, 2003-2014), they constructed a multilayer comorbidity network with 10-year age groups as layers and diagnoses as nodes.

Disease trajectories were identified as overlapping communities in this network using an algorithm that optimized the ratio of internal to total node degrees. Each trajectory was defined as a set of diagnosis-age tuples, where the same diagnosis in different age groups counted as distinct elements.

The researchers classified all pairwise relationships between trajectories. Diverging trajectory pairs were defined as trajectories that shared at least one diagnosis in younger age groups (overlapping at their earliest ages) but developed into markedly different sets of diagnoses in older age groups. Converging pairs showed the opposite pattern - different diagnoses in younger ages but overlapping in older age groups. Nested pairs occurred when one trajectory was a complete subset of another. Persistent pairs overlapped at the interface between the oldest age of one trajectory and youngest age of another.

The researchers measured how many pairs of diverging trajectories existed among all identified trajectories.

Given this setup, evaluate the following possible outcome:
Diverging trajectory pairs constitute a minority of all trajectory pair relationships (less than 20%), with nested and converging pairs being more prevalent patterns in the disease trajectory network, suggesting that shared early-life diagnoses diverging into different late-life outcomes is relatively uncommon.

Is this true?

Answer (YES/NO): YES